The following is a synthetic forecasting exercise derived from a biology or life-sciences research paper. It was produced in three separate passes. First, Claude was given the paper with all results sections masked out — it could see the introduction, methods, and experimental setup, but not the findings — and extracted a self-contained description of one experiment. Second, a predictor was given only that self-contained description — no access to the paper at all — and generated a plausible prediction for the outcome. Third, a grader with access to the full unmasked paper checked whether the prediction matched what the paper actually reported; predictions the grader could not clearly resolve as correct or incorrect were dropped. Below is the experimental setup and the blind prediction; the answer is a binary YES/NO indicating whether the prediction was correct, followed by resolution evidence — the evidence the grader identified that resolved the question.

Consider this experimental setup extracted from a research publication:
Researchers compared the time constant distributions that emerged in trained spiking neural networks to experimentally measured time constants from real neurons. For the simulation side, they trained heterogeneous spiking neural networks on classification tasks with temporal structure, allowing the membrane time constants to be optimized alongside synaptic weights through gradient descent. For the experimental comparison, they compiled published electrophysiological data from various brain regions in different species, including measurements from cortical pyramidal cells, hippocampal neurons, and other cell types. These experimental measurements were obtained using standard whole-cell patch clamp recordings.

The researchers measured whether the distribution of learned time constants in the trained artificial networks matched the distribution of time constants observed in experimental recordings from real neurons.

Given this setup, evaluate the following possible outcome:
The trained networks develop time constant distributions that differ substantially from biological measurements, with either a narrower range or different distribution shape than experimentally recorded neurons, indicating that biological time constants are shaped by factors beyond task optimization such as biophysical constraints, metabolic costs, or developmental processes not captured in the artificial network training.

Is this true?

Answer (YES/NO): NO